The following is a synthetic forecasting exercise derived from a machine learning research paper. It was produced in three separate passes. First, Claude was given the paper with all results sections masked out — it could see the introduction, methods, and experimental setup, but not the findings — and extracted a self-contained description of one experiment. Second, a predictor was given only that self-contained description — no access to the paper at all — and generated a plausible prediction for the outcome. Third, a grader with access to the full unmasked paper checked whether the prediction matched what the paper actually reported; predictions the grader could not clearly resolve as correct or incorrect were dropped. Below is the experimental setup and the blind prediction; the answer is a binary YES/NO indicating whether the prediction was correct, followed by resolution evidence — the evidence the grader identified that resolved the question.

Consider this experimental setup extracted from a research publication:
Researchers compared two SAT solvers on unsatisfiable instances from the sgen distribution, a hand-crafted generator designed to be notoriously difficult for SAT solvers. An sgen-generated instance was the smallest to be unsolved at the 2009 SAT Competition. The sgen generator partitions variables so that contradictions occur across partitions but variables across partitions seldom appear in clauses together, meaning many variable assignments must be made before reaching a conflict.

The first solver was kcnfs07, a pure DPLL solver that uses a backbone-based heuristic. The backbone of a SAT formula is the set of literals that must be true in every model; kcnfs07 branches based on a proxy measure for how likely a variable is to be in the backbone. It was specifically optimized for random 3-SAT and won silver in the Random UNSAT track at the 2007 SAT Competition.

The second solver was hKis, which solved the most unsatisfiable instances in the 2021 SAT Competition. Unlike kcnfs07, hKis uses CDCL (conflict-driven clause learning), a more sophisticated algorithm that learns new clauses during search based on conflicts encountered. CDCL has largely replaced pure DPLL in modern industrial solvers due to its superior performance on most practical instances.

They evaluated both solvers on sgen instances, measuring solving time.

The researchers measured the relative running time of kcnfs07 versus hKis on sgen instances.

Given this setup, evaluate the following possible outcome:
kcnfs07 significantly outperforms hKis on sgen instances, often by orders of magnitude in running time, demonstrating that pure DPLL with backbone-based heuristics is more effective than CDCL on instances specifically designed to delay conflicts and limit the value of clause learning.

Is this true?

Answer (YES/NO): NO